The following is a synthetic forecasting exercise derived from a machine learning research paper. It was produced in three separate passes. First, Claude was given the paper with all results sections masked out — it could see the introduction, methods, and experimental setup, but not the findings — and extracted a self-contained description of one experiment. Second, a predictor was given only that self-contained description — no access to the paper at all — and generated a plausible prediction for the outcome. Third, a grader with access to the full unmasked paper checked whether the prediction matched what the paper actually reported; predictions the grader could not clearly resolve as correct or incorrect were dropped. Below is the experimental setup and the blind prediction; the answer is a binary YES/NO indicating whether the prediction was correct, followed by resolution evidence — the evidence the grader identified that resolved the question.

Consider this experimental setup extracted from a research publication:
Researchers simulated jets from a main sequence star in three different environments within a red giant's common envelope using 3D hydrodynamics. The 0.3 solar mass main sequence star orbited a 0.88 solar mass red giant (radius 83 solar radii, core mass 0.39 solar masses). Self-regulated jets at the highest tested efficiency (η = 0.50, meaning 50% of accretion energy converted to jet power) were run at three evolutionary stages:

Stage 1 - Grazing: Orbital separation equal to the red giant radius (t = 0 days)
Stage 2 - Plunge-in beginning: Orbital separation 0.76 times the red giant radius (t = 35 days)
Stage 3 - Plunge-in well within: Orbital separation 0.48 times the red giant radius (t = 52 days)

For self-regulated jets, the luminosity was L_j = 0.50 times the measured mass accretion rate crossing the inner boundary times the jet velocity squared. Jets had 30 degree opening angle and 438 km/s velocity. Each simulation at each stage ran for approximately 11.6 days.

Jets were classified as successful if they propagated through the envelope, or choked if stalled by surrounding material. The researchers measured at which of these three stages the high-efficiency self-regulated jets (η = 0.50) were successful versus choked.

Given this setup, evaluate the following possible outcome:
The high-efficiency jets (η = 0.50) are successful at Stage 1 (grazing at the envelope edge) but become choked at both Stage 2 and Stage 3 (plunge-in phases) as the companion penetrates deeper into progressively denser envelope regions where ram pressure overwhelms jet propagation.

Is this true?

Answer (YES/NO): NO